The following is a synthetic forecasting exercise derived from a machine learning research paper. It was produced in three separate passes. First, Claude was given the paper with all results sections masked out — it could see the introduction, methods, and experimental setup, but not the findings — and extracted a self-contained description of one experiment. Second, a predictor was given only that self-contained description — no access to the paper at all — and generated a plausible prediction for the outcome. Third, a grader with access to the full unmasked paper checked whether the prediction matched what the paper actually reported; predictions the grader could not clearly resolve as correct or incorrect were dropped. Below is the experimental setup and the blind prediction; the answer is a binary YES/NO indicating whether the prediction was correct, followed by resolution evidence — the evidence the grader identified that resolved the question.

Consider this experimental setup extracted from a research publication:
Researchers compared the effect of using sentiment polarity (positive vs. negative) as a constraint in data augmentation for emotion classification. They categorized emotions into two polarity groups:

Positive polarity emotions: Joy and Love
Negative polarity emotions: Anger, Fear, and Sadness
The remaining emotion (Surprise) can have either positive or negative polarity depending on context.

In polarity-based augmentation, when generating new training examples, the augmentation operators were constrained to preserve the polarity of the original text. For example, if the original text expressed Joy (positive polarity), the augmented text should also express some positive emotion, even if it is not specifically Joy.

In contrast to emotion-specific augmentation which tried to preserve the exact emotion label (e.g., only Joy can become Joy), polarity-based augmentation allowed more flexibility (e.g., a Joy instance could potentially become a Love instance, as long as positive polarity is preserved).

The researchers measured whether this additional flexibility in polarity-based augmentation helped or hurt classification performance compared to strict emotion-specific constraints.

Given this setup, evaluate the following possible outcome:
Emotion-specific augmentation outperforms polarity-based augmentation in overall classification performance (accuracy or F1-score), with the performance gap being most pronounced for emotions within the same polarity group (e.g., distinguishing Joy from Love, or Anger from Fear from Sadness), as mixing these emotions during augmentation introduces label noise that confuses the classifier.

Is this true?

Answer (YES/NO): NO